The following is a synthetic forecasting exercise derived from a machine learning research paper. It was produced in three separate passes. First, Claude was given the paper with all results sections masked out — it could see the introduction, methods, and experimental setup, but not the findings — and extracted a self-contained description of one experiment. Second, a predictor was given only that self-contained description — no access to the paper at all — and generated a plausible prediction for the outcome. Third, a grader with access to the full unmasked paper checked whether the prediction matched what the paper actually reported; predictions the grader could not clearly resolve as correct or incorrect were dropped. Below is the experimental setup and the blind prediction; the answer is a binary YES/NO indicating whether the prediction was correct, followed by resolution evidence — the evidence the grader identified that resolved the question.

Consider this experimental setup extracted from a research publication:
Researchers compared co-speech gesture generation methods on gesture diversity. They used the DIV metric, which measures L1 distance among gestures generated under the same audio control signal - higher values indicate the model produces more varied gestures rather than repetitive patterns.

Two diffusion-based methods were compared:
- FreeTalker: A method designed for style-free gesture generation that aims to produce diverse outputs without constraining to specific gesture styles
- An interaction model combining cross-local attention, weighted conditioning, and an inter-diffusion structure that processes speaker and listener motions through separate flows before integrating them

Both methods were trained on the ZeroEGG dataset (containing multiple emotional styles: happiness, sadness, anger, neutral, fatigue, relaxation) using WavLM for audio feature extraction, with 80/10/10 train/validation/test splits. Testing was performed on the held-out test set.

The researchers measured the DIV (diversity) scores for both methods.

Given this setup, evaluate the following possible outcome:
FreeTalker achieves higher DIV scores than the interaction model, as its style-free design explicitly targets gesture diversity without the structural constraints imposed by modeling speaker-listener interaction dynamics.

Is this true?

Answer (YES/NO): YES